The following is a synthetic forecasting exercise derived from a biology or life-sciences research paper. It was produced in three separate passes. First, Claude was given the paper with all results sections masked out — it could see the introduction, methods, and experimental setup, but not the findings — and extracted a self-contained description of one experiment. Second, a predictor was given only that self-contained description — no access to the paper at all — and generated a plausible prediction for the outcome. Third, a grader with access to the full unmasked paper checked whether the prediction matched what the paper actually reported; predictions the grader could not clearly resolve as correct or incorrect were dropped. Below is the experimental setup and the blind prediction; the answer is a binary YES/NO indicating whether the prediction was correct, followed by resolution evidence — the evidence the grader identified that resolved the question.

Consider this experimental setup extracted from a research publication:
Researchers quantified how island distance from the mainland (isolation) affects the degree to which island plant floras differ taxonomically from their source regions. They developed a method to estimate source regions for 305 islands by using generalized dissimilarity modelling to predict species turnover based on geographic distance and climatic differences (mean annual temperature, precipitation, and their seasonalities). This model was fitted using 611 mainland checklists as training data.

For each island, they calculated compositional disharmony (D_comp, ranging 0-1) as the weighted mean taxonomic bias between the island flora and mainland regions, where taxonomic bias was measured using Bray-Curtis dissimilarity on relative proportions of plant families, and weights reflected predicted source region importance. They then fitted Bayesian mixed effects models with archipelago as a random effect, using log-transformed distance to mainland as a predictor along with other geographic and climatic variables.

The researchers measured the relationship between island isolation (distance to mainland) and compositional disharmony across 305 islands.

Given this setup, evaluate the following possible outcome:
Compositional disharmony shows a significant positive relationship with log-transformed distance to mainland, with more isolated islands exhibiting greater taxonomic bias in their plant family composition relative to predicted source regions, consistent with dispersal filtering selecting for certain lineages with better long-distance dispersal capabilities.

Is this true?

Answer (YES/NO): YES